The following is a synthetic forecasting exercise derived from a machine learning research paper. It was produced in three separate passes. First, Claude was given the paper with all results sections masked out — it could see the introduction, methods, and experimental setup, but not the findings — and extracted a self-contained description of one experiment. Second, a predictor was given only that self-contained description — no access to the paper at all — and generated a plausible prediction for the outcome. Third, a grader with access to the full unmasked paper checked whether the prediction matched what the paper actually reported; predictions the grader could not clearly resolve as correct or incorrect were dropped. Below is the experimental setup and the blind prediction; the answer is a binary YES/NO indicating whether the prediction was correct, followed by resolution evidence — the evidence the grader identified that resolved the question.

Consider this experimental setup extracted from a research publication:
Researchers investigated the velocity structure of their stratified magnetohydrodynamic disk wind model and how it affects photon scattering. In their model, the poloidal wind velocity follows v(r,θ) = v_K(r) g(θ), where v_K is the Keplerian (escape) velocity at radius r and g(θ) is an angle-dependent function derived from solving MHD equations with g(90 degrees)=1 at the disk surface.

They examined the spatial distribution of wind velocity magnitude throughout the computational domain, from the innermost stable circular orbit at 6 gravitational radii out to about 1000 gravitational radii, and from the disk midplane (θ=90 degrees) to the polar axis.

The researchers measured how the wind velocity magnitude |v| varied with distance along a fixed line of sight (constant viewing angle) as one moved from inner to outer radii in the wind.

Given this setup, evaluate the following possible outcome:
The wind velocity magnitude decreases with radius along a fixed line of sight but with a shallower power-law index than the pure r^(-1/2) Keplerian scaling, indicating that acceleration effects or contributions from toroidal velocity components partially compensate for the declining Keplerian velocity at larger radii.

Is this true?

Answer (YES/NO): NO